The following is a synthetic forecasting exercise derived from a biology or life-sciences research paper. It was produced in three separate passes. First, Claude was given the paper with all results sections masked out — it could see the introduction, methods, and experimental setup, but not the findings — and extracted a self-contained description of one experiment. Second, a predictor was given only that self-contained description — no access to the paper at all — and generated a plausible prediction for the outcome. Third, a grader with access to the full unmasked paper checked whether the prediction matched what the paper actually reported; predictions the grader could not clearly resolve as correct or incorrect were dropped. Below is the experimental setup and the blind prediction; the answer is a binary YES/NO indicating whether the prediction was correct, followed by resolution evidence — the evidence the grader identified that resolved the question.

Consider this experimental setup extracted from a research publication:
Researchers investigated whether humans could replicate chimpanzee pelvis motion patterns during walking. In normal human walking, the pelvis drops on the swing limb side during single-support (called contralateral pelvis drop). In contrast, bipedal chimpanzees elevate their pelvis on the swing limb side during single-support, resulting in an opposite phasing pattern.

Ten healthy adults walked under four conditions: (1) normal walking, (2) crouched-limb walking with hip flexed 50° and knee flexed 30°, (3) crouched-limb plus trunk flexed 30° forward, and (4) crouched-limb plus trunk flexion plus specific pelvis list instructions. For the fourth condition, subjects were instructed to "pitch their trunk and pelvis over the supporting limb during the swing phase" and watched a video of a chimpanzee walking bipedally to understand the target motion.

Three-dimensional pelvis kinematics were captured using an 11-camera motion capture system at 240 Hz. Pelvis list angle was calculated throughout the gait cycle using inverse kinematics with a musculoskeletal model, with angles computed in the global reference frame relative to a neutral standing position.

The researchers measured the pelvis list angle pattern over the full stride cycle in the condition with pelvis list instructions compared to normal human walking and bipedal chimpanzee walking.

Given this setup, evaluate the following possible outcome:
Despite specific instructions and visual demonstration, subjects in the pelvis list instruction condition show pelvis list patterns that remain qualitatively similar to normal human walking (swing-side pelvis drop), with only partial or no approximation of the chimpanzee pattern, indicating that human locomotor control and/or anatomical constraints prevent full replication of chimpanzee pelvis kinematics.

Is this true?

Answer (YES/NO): NO